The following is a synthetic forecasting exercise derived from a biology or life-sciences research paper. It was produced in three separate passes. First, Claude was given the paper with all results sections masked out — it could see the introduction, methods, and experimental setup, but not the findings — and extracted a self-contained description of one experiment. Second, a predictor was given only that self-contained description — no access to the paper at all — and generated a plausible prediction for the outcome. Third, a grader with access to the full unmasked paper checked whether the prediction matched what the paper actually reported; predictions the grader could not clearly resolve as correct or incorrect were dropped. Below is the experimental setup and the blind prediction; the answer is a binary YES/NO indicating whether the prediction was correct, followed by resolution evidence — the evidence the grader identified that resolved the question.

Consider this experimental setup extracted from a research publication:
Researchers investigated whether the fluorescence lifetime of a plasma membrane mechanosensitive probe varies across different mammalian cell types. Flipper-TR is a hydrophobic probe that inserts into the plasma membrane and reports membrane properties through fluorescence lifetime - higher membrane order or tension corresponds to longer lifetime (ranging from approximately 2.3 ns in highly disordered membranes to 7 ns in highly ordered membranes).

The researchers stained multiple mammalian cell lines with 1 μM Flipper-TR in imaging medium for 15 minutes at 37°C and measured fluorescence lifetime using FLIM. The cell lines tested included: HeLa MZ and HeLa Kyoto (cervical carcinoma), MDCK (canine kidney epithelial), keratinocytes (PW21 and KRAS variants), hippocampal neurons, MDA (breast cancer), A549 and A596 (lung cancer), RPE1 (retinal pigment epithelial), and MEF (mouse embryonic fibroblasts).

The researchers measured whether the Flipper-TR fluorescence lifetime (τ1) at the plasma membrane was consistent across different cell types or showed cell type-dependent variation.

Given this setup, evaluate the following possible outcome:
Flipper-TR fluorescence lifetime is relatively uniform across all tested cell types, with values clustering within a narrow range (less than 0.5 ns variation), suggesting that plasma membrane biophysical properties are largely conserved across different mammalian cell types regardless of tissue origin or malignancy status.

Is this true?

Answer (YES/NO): NO